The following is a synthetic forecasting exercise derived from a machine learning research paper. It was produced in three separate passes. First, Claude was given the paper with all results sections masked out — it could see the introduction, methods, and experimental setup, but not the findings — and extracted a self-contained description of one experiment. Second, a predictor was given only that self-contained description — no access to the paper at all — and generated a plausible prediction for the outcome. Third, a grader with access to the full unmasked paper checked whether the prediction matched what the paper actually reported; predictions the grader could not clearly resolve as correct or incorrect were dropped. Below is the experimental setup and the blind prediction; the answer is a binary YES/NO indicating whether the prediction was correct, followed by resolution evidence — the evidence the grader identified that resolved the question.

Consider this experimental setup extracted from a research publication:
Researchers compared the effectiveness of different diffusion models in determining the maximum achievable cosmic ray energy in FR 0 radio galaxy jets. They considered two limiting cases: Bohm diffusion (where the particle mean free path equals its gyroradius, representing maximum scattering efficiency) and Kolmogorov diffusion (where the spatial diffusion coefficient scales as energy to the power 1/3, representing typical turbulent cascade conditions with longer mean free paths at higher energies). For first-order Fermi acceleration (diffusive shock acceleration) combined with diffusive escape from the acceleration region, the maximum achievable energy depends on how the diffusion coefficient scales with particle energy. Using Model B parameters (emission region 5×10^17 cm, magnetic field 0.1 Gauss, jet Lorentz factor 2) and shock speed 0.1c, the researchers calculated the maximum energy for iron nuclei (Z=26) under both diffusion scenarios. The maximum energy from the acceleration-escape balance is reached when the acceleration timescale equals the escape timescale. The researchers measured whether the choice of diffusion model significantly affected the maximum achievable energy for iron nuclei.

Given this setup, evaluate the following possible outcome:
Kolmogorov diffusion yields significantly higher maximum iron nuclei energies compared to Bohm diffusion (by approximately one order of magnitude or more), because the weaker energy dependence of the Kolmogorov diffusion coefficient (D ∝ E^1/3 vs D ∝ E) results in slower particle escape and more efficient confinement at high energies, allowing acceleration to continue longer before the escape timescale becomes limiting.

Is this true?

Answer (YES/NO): NO